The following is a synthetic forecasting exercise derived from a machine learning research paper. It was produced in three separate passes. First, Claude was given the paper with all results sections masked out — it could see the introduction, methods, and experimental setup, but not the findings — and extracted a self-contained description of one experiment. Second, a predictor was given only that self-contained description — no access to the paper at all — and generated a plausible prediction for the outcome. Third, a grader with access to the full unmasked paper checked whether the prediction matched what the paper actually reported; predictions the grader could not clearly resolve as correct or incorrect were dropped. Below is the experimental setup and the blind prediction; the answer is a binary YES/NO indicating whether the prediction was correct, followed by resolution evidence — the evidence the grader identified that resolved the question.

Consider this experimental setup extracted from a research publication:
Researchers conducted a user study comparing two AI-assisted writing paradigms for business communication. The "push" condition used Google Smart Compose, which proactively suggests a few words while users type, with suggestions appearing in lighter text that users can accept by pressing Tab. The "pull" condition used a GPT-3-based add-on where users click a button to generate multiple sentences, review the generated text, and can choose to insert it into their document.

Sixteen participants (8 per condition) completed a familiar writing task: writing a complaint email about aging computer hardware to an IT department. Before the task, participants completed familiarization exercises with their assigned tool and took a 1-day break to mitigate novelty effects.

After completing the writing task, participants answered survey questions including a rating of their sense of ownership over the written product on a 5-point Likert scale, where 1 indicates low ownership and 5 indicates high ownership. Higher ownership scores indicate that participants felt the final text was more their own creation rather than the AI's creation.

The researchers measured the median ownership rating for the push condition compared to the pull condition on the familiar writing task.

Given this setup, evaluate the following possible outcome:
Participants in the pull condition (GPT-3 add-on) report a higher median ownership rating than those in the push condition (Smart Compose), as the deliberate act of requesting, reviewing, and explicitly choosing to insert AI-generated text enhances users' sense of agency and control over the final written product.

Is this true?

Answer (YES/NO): NO